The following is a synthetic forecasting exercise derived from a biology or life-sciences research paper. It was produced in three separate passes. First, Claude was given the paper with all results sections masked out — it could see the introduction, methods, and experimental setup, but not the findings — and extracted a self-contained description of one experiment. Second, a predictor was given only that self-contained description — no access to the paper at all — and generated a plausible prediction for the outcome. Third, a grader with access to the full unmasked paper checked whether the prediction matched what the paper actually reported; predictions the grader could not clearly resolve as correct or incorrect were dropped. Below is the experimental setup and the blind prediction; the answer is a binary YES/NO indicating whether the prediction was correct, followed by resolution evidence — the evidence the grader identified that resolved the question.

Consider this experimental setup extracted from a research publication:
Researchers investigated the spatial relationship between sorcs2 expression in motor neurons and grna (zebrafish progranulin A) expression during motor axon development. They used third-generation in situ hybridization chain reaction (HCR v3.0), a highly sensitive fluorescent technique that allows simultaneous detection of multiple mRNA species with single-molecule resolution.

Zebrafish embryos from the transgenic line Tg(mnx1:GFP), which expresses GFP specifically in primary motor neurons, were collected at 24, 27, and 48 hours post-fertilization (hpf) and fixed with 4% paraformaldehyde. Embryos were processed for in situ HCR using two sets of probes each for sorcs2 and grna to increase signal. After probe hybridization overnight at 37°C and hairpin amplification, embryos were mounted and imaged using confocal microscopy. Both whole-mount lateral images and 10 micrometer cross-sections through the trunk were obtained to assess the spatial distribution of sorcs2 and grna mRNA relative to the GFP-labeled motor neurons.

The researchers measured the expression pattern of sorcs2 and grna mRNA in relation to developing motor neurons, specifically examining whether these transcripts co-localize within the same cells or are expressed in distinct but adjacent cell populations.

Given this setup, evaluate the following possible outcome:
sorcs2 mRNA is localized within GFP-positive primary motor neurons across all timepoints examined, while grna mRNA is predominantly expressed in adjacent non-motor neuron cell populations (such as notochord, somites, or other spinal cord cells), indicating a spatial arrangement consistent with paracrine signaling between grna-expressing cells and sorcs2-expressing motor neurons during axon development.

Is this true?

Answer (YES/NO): NO